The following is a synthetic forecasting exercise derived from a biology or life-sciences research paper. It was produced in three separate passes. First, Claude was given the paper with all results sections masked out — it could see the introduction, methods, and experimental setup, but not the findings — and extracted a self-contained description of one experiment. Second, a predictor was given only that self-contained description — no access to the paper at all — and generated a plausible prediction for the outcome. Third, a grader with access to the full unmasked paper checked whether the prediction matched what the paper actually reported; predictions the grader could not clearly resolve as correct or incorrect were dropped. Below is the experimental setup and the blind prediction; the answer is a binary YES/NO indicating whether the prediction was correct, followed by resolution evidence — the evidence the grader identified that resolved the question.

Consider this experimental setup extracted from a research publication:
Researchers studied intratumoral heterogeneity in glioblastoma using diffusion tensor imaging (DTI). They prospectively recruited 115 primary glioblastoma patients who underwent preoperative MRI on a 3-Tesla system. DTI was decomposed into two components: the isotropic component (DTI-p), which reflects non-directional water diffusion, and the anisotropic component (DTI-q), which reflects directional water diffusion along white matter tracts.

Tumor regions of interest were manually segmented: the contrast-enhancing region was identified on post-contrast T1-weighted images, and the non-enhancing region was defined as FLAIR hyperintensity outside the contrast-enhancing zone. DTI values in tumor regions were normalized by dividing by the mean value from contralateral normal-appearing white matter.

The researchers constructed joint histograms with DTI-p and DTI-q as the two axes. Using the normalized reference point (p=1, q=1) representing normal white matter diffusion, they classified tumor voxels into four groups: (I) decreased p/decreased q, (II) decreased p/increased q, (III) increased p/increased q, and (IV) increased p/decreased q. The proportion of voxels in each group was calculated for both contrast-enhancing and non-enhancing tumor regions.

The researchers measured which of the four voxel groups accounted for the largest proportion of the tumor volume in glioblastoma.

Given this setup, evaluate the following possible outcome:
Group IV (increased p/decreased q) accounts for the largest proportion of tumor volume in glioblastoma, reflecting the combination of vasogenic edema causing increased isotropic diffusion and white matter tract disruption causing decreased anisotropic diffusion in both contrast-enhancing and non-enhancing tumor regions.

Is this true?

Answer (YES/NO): YES